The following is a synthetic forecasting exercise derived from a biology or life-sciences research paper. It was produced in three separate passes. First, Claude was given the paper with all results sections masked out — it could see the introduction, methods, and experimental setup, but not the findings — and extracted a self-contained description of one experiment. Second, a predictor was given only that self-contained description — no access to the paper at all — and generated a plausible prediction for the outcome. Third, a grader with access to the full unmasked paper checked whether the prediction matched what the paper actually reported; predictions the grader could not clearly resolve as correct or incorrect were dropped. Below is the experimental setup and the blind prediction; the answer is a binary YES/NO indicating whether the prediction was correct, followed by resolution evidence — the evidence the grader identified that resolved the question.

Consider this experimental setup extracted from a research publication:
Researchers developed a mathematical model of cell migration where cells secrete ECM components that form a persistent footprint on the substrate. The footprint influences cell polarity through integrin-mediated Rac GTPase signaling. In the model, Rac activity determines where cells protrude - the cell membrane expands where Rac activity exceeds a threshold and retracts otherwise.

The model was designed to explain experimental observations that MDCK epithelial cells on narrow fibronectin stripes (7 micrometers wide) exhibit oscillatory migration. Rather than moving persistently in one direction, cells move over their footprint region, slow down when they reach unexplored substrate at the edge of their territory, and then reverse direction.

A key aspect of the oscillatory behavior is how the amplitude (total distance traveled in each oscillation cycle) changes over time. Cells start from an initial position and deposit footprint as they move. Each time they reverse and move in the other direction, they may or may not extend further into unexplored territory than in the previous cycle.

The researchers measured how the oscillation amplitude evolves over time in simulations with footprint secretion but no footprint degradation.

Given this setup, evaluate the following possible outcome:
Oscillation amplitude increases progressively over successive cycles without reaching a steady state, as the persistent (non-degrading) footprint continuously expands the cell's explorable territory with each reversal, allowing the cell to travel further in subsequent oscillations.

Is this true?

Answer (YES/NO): YES